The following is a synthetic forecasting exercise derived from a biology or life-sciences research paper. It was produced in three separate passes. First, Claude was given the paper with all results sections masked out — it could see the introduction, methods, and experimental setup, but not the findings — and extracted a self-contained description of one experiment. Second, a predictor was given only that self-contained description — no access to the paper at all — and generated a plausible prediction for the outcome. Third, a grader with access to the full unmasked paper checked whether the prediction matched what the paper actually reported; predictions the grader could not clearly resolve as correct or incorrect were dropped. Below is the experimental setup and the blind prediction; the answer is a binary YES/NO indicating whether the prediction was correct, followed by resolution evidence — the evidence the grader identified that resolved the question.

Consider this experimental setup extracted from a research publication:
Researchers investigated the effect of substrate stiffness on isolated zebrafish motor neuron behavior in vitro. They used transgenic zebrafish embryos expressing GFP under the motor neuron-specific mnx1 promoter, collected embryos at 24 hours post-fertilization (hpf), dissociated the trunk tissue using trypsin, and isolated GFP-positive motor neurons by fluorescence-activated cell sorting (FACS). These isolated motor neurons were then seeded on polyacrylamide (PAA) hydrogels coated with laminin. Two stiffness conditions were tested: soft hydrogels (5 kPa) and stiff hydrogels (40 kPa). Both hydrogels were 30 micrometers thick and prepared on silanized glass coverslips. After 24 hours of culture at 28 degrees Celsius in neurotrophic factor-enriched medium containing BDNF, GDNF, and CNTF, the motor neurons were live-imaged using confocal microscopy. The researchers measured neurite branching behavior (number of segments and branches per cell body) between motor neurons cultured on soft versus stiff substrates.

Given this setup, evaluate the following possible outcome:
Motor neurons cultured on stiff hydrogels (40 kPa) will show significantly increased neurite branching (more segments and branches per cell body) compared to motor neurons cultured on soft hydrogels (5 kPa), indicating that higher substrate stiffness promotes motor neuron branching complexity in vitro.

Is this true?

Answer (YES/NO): NO